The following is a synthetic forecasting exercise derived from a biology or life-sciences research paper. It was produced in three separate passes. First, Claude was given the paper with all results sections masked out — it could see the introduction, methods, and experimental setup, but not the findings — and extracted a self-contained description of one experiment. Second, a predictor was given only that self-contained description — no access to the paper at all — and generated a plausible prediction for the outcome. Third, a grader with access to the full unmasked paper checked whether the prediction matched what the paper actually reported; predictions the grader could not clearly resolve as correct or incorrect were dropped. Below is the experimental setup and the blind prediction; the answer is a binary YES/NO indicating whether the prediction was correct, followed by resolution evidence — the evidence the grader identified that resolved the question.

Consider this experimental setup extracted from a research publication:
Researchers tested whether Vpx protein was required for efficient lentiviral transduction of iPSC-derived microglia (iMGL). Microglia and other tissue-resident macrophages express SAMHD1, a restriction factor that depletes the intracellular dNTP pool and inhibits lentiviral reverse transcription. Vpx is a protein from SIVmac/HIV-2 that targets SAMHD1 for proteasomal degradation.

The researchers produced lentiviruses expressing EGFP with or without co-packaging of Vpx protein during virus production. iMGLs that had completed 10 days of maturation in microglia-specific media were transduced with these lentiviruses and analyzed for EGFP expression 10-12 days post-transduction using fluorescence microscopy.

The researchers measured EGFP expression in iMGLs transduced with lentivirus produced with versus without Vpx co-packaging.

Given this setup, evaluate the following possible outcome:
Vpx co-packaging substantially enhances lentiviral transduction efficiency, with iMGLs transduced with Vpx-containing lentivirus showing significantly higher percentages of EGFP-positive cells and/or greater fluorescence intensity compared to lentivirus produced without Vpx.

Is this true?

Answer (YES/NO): YES